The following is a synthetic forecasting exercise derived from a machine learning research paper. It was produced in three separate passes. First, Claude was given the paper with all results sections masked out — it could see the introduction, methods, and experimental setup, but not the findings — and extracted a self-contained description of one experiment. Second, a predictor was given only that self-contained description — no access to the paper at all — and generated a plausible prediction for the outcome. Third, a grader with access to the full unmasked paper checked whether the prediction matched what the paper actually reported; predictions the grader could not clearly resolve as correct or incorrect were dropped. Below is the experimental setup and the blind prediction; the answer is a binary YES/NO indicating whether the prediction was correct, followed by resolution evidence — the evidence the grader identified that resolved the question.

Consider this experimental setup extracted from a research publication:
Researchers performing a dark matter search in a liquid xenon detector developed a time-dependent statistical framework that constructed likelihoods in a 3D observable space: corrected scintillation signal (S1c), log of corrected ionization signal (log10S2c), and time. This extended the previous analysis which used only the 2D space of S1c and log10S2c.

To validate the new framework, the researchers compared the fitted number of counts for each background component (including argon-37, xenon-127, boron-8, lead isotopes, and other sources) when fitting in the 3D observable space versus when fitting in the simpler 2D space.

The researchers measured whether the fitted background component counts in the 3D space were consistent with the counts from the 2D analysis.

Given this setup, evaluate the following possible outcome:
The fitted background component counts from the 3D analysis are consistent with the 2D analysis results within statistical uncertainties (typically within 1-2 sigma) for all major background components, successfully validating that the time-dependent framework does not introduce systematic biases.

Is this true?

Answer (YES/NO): YES